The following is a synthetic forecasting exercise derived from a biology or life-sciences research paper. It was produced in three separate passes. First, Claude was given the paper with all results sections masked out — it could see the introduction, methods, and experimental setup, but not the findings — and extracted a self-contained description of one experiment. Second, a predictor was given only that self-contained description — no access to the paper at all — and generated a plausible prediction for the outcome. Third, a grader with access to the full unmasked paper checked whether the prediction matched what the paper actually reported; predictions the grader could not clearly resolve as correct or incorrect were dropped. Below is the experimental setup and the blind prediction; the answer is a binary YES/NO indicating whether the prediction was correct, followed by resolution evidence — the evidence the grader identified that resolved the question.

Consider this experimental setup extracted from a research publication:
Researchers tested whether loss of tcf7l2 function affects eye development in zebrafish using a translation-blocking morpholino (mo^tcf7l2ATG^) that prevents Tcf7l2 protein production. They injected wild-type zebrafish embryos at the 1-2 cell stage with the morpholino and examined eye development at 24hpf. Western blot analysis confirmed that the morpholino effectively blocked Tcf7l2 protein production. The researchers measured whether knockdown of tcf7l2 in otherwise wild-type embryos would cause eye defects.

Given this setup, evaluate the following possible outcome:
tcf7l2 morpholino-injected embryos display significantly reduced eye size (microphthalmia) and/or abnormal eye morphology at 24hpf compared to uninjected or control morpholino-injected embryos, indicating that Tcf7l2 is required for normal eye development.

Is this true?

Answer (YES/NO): NO